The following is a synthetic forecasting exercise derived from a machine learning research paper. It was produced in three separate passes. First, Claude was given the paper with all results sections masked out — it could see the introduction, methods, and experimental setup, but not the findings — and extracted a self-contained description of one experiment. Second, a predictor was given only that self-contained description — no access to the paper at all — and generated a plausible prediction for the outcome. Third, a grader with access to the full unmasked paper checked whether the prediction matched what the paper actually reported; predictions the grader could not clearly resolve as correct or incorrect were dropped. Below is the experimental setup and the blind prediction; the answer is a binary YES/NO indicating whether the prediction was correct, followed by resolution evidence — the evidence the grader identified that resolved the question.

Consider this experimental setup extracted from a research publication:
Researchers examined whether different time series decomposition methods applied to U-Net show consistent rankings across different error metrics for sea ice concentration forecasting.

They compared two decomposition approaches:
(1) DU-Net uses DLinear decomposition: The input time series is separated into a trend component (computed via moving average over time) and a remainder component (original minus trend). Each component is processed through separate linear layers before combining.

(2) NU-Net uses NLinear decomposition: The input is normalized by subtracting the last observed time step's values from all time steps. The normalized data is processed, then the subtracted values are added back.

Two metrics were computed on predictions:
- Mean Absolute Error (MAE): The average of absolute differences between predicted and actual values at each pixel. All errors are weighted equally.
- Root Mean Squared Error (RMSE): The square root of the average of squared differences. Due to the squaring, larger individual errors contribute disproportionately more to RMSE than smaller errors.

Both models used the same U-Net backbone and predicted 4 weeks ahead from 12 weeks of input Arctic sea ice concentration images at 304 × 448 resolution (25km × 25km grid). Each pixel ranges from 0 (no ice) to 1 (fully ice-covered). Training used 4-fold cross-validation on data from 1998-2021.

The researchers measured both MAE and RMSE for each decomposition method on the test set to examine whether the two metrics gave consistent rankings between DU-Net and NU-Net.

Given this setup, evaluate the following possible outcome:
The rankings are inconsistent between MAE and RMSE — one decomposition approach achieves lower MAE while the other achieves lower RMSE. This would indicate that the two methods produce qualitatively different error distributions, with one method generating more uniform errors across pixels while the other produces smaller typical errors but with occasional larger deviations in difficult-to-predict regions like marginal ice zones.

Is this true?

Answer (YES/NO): YES